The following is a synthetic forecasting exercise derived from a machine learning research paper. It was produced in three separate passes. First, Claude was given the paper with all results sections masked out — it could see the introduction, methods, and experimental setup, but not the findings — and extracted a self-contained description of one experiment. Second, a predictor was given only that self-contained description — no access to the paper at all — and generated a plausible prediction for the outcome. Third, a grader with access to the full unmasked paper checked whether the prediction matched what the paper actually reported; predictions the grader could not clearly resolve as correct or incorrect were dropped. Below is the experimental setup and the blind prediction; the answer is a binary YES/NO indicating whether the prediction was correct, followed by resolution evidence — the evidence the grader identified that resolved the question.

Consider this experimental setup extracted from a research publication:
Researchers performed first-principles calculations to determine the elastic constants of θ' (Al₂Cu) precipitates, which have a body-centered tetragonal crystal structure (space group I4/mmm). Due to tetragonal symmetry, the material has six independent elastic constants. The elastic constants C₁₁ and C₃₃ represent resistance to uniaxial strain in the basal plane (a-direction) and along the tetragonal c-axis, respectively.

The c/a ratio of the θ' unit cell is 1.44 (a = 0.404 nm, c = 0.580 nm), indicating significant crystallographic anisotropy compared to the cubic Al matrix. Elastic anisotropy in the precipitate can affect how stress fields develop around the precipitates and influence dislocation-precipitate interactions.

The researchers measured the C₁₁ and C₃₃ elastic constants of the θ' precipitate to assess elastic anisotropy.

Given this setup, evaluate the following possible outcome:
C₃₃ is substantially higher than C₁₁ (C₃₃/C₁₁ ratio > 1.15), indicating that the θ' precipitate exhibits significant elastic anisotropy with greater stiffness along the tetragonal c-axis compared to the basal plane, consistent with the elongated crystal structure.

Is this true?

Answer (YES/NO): NO